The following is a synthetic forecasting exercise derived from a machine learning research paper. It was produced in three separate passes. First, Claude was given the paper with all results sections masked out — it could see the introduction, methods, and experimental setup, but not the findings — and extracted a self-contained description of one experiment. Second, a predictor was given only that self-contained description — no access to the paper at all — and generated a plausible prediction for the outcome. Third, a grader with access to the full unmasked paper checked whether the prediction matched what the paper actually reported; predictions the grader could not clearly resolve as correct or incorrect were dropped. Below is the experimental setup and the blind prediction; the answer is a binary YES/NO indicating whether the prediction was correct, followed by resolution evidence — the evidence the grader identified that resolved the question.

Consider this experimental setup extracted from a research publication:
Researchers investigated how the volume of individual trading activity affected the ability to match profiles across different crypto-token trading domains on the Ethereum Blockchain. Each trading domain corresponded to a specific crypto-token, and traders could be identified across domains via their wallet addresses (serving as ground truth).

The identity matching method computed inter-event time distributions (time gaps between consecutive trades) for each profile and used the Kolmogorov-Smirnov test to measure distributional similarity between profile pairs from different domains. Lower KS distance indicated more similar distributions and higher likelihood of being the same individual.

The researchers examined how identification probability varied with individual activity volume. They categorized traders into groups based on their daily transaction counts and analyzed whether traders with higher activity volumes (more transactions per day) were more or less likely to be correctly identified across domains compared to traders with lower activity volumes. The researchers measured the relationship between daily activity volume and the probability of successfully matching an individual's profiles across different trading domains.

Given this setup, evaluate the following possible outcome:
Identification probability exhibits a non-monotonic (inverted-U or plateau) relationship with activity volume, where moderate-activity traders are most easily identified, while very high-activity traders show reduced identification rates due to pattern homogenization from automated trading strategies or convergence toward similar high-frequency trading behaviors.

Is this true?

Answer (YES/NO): NO